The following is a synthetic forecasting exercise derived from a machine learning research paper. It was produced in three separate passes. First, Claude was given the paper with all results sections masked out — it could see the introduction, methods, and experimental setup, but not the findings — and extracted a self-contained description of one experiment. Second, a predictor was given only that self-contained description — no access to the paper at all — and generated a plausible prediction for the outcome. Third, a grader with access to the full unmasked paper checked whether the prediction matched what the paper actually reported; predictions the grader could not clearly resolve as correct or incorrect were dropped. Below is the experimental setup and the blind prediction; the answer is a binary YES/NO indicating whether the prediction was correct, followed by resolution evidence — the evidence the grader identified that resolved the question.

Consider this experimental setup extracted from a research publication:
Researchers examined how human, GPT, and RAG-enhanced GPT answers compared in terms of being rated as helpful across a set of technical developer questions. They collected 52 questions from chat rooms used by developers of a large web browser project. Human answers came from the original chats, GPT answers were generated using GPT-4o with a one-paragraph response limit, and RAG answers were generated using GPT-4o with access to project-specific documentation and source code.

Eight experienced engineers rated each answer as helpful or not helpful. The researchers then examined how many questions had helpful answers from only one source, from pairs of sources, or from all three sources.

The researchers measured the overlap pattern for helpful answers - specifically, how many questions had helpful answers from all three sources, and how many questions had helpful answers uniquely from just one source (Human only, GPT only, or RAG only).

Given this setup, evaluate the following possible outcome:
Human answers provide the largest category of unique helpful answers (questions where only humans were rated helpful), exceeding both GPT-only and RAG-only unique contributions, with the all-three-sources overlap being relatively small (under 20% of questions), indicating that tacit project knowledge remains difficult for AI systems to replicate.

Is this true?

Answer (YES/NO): NO